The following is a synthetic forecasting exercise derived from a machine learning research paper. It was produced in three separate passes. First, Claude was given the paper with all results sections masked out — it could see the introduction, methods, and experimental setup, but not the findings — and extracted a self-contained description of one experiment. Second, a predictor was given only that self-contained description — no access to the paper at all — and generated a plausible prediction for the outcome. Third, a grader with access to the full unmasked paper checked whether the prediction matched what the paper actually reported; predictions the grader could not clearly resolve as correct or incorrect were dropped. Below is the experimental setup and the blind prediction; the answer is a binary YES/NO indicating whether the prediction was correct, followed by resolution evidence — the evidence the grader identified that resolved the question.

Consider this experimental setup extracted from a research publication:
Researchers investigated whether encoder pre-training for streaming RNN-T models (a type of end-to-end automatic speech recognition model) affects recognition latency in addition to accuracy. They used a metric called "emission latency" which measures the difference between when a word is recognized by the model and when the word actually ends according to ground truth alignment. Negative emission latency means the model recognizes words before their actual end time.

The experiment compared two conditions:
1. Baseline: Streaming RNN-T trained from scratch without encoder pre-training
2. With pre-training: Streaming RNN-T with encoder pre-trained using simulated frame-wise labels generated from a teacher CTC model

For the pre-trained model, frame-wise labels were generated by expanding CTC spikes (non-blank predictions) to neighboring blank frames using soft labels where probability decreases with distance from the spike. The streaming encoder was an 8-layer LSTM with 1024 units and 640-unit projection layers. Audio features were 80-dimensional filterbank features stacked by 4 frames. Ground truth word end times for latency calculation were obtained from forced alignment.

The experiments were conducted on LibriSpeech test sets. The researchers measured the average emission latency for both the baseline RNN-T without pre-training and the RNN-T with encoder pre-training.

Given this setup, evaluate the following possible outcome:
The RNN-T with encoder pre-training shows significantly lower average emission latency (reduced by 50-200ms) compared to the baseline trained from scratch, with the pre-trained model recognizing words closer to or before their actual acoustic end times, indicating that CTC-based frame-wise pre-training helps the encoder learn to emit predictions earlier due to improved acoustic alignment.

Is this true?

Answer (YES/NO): YES